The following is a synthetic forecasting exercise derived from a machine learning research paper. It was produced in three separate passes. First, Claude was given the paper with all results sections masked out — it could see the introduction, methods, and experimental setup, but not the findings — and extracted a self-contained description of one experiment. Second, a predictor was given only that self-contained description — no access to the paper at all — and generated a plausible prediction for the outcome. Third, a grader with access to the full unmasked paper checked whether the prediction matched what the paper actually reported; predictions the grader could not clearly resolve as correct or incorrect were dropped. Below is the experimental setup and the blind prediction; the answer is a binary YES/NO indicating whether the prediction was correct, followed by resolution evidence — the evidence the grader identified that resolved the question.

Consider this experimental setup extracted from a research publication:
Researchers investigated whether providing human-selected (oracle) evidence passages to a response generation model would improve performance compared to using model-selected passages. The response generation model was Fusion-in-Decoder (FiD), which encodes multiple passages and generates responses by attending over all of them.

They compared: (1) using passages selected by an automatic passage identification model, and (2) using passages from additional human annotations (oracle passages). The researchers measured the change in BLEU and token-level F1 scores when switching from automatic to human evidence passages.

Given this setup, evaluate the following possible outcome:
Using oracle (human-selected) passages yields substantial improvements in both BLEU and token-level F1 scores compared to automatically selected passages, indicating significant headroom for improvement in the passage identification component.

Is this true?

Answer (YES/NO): YES